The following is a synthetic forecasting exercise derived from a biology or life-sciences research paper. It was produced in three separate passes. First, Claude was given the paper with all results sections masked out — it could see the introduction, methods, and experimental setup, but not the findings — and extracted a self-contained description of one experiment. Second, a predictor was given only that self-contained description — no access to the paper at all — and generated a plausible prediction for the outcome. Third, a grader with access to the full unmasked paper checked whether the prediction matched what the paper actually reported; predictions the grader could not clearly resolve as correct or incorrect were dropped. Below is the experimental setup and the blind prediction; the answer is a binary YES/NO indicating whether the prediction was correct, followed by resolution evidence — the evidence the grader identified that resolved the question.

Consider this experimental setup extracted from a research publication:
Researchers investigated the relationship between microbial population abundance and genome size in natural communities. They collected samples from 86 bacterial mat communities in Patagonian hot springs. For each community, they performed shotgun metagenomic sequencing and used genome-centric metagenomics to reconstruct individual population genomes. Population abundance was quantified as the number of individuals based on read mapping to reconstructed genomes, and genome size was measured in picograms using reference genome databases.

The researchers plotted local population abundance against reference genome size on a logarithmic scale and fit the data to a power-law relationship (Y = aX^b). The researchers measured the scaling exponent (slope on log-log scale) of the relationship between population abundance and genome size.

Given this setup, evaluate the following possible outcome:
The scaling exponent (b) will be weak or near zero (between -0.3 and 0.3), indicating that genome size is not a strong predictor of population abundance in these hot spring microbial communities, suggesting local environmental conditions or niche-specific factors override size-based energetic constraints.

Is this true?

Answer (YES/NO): NO